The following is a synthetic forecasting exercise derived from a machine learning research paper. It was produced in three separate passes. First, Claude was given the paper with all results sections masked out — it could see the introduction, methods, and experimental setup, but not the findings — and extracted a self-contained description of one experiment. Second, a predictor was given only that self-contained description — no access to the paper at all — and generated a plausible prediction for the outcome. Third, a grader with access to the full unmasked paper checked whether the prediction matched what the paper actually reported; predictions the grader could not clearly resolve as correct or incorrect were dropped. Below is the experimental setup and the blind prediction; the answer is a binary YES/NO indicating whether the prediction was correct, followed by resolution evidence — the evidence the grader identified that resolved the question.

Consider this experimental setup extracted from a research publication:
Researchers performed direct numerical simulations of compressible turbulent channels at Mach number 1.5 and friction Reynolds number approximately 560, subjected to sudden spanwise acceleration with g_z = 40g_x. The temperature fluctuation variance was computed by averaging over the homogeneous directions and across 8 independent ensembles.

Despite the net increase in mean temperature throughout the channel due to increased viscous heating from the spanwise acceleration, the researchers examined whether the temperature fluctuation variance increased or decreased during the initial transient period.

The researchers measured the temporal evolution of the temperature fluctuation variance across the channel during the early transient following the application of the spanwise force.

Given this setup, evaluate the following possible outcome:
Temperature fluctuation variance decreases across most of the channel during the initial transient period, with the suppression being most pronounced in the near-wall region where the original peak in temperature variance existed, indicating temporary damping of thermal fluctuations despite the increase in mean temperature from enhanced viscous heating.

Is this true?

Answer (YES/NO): YES